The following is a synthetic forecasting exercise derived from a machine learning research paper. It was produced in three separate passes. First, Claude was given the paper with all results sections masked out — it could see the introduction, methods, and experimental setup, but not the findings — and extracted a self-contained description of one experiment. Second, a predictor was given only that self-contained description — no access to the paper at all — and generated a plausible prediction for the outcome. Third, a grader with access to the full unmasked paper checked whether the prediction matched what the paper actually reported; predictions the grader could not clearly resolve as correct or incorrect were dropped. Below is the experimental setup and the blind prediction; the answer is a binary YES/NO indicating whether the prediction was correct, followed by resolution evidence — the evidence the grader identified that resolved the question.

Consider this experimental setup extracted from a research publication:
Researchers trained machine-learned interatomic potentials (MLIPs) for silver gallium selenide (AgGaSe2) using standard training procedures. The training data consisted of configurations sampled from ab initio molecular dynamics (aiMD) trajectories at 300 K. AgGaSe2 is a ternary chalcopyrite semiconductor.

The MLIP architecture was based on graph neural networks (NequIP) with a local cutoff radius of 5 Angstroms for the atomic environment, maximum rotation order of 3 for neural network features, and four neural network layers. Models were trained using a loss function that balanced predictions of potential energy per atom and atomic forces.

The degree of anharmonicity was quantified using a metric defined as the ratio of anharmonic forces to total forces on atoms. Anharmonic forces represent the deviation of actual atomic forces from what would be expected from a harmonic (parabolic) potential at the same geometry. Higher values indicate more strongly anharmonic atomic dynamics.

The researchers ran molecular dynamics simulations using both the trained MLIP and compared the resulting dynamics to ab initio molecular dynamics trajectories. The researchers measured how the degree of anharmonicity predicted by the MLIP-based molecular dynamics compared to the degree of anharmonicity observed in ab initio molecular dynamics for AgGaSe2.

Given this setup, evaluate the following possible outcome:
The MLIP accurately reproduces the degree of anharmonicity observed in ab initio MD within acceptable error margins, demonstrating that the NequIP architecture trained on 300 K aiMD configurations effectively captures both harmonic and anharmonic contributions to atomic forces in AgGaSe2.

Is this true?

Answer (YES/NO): NO